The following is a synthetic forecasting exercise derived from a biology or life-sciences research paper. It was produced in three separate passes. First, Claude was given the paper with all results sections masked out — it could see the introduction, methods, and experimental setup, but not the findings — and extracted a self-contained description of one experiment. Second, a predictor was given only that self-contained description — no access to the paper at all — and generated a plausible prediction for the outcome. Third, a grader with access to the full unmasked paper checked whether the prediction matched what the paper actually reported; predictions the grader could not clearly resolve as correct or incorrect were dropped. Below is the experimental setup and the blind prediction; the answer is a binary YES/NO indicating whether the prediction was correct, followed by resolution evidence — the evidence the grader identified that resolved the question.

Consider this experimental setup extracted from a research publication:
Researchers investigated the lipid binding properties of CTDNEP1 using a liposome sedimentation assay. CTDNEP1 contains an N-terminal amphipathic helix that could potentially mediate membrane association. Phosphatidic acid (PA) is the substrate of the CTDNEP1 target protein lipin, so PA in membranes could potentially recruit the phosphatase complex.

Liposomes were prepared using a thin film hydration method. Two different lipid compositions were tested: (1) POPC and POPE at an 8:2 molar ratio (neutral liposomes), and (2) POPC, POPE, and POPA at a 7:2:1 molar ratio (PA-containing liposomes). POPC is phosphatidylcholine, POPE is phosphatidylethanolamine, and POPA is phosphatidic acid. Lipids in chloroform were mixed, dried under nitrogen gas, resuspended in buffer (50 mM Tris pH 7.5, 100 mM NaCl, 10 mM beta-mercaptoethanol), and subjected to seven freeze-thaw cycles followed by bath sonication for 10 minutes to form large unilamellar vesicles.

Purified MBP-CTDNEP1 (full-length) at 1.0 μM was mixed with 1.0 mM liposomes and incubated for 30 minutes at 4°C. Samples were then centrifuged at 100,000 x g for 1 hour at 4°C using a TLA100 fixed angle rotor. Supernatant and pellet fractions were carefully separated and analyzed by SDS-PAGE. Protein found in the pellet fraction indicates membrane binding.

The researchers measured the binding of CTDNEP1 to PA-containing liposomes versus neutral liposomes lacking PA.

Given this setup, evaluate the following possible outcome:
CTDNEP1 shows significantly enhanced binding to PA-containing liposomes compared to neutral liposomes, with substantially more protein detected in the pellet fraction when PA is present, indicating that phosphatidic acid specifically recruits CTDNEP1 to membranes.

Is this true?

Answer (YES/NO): NO